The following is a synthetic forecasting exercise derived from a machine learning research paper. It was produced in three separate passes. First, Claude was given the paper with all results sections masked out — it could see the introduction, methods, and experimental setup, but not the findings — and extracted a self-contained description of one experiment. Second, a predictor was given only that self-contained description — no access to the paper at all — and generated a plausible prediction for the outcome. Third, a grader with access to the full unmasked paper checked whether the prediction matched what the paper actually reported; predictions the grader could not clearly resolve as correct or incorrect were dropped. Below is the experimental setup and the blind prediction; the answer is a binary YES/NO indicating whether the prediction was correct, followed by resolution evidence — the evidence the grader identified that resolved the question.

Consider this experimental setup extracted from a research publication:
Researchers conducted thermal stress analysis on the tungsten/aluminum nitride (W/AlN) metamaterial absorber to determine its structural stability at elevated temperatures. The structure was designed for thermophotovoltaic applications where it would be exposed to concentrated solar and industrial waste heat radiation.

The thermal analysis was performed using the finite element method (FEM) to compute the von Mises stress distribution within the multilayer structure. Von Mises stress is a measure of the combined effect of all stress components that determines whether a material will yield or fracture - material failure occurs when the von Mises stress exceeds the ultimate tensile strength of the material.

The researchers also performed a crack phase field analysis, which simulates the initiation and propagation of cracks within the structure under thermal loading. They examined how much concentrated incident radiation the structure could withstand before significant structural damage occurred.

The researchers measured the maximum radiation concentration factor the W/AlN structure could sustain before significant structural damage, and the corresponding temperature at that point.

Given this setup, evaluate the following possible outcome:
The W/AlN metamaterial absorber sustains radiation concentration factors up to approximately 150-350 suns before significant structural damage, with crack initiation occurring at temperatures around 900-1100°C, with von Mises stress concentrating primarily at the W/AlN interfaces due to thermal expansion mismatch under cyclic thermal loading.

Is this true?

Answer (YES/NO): NO